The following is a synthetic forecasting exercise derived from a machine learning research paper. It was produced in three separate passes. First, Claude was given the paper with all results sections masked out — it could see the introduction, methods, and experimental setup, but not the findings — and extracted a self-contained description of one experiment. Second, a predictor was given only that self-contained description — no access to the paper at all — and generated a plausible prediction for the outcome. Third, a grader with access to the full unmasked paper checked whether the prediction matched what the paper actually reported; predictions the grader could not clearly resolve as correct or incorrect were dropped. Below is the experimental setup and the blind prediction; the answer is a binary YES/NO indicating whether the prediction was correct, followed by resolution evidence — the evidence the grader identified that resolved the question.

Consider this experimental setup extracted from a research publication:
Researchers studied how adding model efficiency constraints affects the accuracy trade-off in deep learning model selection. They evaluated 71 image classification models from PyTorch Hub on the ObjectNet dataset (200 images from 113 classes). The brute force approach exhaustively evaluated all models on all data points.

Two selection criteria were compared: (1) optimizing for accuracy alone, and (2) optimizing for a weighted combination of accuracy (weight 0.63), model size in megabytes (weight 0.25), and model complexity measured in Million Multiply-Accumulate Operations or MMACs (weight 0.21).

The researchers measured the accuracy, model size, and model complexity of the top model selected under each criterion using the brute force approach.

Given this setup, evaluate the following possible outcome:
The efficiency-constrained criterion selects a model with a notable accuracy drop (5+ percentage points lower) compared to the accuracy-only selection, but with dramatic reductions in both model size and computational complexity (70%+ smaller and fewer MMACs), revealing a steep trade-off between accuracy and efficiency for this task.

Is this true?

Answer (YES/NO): YES